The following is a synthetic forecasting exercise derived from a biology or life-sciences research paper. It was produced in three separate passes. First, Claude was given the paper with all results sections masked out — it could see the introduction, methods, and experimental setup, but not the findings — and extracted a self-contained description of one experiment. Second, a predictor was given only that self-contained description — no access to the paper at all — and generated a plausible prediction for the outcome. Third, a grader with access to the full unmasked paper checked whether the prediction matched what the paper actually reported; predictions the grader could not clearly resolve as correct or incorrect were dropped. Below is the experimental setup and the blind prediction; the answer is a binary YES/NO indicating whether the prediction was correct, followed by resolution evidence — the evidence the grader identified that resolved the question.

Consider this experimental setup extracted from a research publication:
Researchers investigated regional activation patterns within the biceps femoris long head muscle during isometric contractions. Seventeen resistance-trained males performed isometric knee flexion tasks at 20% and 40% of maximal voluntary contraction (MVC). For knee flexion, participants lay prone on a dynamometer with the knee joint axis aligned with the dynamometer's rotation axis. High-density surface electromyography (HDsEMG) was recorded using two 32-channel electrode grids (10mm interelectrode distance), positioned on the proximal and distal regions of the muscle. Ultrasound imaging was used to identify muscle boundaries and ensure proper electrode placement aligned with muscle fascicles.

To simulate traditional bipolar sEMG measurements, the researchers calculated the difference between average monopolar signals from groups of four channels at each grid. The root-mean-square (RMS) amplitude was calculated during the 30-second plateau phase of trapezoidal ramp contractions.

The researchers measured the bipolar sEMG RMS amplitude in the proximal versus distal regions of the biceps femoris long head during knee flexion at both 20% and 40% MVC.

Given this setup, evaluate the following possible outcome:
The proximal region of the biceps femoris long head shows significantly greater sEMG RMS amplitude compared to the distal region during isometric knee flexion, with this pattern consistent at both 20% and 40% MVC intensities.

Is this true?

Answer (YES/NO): NO